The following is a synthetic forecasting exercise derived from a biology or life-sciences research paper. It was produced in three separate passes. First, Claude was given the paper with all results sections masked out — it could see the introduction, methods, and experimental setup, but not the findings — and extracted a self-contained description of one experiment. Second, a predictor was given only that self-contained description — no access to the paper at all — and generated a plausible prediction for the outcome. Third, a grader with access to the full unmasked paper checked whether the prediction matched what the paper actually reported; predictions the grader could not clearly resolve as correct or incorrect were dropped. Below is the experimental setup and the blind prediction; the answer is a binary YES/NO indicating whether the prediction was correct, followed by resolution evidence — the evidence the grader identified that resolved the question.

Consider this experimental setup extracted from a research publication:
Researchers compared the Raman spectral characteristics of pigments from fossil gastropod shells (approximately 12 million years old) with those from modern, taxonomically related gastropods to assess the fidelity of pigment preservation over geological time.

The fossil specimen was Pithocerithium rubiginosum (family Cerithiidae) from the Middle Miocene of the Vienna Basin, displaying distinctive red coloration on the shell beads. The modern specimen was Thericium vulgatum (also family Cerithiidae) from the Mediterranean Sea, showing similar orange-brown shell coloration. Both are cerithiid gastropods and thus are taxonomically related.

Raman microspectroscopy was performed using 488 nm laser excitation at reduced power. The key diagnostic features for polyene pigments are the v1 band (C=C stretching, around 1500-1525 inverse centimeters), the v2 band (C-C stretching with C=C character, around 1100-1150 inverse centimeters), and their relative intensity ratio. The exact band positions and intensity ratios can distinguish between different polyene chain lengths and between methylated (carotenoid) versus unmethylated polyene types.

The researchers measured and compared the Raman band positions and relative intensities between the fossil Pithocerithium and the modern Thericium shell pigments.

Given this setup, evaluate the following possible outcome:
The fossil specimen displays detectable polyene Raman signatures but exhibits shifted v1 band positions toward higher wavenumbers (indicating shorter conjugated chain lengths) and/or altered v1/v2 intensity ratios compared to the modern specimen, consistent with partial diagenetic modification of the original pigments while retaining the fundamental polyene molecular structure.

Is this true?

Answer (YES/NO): NO